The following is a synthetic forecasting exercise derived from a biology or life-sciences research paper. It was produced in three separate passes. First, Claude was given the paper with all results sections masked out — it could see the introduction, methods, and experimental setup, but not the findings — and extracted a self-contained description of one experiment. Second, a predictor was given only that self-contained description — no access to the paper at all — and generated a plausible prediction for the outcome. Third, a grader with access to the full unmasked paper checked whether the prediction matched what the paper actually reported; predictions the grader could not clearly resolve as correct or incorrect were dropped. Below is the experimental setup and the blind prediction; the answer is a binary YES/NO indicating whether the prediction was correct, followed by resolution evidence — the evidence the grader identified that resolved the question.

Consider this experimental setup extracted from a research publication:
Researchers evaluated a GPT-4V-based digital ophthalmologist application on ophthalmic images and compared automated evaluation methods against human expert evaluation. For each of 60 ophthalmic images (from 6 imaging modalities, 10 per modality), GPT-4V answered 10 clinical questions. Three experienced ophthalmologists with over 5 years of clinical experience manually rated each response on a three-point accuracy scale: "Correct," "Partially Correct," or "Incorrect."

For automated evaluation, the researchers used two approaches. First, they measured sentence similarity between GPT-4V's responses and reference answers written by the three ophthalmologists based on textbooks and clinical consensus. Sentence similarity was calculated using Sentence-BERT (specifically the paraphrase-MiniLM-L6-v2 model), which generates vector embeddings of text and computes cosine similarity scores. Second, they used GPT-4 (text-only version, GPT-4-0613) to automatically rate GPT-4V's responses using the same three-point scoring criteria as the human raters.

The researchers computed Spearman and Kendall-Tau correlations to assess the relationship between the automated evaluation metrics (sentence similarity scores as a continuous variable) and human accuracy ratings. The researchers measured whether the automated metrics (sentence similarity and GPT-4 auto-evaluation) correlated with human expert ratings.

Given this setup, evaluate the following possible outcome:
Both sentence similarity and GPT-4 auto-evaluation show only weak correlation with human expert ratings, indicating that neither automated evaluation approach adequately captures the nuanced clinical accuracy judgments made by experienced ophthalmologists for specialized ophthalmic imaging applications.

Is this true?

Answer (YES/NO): NO